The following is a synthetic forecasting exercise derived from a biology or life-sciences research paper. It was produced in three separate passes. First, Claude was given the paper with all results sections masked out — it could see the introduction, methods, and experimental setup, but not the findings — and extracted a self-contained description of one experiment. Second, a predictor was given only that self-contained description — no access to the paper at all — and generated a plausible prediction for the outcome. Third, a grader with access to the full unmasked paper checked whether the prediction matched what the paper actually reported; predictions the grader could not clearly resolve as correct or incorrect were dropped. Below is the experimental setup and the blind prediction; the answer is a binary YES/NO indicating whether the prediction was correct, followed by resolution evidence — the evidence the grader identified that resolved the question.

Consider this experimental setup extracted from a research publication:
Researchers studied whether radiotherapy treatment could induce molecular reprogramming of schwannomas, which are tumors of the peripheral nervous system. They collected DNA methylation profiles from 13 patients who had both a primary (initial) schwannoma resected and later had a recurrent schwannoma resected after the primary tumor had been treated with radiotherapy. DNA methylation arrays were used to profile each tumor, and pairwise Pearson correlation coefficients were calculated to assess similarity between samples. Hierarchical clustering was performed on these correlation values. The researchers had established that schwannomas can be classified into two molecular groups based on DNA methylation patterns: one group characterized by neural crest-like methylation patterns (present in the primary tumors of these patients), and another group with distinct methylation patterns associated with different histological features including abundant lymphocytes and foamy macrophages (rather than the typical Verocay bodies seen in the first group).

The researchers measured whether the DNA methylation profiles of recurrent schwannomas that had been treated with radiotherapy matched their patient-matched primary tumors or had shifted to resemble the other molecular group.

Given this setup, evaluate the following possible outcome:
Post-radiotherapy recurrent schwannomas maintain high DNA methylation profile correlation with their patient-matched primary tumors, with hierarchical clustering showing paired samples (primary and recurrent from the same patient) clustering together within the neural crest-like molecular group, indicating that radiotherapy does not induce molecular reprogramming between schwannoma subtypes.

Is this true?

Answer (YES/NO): NO